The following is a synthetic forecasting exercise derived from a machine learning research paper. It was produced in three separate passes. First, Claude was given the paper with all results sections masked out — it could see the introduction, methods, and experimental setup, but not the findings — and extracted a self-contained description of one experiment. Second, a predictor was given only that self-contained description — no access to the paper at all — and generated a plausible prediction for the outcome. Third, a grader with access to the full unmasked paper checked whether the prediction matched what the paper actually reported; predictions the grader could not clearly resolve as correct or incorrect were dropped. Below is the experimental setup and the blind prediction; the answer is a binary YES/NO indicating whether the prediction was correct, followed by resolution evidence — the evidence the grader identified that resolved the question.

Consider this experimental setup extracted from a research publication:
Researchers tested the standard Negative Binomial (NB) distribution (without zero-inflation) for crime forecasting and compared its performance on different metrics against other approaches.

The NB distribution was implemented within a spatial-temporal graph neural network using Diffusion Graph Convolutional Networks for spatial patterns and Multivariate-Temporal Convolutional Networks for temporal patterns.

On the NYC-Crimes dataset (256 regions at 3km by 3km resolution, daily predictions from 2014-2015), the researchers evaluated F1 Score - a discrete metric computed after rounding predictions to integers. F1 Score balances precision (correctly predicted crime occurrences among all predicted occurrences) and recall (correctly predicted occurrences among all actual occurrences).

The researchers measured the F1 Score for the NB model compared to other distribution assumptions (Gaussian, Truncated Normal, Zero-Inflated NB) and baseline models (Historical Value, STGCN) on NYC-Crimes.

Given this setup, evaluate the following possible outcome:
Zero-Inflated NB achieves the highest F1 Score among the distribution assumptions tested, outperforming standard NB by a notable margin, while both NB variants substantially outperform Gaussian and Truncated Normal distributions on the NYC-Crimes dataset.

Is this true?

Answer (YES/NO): NO